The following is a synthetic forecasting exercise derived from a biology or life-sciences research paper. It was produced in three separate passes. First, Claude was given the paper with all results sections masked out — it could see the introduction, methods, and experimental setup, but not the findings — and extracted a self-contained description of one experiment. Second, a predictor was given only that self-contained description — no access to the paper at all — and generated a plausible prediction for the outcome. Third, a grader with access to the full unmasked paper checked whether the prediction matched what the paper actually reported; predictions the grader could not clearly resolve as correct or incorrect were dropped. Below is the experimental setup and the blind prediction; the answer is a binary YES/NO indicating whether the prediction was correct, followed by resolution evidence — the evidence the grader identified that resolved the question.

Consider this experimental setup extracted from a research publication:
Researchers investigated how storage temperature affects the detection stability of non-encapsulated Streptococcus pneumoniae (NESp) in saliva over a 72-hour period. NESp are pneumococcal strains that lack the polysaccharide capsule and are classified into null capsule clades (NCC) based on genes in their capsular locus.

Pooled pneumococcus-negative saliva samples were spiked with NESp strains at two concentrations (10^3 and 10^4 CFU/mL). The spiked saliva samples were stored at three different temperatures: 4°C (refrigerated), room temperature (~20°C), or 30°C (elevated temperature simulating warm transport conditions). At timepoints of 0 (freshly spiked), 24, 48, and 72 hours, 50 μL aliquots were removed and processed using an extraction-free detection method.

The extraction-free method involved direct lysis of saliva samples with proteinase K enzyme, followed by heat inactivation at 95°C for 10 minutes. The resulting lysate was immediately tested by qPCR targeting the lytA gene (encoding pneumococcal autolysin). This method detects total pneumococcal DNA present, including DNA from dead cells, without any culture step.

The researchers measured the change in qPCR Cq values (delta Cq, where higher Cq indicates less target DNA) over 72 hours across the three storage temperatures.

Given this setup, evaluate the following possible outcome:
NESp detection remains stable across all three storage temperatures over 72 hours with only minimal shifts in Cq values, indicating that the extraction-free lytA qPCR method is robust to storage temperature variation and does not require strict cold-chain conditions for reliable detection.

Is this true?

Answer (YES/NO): NO